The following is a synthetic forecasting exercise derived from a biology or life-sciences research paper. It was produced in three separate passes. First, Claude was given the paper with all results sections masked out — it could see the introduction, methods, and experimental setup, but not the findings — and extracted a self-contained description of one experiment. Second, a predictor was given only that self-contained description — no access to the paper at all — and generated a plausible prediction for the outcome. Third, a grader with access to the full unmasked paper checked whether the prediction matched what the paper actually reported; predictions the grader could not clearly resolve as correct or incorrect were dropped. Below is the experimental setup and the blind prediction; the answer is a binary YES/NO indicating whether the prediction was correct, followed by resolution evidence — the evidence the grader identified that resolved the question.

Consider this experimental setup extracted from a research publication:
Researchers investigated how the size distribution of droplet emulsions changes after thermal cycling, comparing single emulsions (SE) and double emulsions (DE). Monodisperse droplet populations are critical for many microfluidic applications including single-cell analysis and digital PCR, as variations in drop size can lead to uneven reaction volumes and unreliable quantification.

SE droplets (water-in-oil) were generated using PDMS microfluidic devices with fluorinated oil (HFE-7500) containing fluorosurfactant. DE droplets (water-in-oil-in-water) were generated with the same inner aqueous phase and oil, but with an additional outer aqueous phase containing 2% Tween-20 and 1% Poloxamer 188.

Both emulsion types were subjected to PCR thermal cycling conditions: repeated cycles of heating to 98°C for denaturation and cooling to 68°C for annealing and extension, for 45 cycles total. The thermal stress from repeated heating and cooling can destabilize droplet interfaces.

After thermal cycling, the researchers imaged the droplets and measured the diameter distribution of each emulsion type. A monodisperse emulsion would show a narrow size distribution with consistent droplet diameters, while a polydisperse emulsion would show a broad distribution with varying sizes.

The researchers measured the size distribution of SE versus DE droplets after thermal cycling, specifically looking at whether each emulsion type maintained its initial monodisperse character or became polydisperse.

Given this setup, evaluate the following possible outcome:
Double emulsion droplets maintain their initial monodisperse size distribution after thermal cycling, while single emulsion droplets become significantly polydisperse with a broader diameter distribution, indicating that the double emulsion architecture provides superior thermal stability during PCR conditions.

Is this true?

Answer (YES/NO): YES